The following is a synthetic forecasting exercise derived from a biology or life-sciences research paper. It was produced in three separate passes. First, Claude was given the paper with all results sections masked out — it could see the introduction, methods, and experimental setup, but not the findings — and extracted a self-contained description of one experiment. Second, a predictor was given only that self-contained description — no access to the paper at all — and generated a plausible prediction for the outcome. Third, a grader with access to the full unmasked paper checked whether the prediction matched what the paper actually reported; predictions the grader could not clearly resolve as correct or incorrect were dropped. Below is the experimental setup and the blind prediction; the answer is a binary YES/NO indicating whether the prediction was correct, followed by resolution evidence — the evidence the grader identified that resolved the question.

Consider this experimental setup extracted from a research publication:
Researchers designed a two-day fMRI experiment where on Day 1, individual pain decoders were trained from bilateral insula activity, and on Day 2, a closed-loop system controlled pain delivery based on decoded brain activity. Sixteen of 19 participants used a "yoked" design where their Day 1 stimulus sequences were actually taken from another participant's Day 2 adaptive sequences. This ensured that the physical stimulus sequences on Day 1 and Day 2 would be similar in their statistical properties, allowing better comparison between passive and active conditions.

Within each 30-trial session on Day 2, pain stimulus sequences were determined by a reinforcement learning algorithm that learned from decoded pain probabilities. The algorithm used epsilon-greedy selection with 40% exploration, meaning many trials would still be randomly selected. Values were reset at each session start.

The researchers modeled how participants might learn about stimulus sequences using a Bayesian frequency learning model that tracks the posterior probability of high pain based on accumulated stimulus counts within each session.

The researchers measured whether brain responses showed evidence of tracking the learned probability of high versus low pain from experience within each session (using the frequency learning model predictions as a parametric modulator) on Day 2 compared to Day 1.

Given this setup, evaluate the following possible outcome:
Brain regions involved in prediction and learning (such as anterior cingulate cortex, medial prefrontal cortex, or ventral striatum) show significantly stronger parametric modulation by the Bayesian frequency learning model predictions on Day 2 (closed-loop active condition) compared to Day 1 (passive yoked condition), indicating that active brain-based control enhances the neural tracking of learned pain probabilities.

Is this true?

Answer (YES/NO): YES